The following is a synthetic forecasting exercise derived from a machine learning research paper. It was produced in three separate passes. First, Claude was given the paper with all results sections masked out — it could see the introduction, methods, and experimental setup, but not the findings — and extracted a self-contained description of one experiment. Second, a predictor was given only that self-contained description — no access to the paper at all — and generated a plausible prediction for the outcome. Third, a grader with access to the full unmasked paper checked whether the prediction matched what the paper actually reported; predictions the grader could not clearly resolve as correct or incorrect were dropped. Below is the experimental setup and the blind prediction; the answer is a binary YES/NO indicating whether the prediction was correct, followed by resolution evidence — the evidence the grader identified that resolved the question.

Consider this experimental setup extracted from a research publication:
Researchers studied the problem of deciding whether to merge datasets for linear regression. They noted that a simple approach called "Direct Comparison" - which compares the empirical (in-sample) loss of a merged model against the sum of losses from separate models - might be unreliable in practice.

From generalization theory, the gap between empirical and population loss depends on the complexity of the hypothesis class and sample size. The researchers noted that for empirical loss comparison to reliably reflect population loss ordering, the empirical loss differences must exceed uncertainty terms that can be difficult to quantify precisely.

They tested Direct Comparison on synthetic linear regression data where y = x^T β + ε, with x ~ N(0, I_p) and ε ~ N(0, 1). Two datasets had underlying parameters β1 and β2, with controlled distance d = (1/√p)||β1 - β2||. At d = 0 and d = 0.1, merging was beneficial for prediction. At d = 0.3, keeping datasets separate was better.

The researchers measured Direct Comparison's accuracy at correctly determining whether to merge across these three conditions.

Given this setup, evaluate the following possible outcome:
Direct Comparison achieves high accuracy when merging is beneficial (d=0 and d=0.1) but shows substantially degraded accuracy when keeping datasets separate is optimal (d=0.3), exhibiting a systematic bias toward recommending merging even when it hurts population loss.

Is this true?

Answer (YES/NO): NO